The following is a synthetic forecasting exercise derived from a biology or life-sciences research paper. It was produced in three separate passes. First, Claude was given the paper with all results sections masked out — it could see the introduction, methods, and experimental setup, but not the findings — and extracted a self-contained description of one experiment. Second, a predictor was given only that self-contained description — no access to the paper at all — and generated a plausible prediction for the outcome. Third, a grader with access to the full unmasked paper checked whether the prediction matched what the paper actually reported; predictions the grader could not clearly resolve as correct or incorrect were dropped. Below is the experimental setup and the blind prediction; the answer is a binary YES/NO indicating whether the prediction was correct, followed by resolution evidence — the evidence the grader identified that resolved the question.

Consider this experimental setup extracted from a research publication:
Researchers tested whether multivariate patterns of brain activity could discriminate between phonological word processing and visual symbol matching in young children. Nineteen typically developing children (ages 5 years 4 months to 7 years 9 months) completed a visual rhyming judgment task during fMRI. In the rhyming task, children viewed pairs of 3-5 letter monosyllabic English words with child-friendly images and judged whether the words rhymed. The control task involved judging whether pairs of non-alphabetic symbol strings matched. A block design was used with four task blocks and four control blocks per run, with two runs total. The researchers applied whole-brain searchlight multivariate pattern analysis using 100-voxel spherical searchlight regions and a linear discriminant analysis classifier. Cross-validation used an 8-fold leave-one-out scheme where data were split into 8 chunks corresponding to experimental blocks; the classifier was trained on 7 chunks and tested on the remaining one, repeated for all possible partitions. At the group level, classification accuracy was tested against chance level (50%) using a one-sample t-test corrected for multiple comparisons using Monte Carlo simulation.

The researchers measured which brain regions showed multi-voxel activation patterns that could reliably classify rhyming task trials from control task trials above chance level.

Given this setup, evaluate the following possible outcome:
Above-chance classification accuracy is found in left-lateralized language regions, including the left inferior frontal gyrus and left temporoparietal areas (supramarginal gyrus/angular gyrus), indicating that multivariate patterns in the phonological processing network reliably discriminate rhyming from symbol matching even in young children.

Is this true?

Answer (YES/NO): NO